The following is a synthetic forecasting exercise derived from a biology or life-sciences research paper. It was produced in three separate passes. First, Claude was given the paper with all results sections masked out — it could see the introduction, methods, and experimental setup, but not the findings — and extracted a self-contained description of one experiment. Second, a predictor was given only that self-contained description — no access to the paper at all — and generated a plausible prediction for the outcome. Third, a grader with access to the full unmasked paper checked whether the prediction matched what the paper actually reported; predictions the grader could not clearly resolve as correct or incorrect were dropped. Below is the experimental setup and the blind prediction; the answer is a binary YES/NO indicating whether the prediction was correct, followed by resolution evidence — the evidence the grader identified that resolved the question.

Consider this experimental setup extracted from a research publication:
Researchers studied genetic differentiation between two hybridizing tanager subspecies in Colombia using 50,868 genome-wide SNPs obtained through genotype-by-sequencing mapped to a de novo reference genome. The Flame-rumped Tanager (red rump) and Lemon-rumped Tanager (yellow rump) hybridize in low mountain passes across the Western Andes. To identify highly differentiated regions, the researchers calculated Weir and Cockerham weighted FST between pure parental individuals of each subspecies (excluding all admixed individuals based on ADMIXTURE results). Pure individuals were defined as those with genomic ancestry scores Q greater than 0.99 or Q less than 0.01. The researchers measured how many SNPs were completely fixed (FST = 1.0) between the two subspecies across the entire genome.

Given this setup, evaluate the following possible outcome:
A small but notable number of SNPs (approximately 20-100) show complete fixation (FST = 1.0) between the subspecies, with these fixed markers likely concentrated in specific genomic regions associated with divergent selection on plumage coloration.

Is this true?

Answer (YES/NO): NO